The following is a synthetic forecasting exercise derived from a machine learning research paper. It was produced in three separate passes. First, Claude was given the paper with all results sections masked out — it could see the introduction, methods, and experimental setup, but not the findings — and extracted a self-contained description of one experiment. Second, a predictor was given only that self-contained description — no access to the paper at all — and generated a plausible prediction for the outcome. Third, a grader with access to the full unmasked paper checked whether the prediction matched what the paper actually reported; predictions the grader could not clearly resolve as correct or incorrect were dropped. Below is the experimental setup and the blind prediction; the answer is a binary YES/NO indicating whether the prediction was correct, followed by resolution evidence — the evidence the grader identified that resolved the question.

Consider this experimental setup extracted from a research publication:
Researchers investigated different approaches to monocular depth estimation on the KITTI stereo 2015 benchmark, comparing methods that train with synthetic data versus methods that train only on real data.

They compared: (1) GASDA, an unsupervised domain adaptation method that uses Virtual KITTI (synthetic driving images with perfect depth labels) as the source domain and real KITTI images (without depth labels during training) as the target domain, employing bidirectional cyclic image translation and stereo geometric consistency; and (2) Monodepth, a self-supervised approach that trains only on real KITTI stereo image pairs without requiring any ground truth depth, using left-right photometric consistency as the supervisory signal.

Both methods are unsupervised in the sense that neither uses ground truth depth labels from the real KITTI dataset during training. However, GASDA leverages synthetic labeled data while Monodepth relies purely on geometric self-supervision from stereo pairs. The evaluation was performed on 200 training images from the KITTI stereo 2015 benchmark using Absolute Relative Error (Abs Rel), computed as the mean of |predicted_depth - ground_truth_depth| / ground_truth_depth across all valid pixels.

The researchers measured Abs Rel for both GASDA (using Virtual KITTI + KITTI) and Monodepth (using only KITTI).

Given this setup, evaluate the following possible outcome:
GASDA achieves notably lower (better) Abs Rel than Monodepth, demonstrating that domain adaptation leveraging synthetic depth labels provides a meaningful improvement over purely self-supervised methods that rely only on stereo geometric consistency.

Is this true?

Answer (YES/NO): YES